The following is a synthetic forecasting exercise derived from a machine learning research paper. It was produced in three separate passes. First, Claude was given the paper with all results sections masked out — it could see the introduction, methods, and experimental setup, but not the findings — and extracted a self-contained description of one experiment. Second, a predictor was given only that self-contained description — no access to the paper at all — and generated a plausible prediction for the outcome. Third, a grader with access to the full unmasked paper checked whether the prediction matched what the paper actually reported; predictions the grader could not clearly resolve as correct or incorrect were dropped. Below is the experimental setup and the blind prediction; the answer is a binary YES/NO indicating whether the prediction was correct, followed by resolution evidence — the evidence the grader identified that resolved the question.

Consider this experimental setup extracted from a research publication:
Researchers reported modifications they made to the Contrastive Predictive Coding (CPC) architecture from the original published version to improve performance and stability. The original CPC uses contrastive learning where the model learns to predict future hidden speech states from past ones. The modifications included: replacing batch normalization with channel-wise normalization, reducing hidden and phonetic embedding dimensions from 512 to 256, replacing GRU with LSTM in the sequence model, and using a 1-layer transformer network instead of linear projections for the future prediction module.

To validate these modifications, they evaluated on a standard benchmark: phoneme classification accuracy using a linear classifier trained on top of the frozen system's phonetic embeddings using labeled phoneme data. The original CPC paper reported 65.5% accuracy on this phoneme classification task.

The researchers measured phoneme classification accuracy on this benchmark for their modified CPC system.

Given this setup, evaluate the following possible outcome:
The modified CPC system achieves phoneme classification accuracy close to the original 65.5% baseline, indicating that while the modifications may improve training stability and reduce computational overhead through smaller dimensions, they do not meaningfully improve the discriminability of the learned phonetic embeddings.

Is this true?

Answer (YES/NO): NO